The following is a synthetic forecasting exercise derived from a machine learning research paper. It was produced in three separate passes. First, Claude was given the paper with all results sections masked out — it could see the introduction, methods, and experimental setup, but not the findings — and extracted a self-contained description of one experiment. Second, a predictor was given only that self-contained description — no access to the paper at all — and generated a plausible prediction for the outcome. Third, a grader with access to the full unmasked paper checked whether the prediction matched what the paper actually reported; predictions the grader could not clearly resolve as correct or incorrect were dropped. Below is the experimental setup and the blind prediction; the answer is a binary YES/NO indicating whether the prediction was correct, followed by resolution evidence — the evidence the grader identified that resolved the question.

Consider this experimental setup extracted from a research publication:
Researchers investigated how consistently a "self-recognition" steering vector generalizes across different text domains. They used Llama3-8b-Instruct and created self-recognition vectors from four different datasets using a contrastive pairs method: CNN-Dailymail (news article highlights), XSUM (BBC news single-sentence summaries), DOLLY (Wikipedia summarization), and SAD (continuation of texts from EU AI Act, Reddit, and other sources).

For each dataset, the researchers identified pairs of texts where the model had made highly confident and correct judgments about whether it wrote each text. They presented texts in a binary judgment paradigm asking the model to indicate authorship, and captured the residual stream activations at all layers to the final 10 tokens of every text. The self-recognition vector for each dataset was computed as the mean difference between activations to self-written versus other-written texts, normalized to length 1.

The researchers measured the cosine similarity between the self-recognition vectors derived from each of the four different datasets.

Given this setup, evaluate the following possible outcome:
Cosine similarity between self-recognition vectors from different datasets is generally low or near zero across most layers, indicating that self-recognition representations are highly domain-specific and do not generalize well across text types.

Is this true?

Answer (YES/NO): NO